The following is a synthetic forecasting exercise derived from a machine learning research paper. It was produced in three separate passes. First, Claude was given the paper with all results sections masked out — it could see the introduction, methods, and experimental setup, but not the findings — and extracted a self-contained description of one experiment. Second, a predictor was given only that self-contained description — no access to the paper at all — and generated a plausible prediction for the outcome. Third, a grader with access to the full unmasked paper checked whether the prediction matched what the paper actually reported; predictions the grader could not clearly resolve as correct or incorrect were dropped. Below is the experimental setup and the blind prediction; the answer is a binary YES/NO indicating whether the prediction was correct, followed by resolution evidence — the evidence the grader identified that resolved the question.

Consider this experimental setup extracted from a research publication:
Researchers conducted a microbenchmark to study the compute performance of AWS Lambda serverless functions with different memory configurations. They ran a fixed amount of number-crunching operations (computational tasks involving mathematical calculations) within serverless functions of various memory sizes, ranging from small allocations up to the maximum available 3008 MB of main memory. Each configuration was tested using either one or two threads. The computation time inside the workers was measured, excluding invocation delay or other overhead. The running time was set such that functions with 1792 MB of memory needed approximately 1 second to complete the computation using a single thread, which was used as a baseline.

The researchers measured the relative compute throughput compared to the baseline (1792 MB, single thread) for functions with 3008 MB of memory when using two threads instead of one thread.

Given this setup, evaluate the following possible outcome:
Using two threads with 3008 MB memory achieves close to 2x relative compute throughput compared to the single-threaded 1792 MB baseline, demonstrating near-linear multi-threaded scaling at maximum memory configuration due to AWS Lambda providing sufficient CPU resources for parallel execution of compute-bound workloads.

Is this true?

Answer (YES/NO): NO